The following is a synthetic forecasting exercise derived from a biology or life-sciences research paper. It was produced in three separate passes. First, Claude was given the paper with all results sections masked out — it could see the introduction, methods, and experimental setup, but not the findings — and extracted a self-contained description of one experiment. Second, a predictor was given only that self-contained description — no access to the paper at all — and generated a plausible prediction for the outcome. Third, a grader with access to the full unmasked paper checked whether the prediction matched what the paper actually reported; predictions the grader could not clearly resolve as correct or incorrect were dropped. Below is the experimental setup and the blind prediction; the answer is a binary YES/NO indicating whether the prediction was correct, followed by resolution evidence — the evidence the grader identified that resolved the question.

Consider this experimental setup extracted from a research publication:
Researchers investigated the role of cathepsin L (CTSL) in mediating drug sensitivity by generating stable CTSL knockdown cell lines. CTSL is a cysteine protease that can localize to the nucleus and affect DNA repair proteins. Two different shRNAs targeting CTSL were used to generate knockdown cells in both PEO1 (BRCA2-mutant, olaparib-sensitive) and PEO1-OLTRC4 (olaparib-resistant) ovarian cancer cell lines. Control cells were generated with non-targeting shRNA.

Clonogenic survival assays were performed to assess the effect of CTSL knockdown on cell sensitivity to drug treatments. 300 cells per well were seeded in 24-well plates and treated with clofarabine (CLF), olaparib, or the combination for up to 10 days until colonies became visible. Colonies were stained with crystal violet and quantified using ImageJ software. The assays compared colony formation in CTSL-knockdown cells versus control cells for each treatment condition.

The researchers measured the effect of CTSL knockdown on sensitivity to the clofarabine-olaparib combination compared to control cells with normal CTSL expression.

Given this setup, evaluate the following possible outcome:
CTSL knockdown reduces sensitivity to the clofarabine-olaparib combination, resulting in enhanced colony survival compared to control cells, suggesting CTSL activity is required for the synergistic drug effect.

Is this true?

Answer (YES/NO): YES